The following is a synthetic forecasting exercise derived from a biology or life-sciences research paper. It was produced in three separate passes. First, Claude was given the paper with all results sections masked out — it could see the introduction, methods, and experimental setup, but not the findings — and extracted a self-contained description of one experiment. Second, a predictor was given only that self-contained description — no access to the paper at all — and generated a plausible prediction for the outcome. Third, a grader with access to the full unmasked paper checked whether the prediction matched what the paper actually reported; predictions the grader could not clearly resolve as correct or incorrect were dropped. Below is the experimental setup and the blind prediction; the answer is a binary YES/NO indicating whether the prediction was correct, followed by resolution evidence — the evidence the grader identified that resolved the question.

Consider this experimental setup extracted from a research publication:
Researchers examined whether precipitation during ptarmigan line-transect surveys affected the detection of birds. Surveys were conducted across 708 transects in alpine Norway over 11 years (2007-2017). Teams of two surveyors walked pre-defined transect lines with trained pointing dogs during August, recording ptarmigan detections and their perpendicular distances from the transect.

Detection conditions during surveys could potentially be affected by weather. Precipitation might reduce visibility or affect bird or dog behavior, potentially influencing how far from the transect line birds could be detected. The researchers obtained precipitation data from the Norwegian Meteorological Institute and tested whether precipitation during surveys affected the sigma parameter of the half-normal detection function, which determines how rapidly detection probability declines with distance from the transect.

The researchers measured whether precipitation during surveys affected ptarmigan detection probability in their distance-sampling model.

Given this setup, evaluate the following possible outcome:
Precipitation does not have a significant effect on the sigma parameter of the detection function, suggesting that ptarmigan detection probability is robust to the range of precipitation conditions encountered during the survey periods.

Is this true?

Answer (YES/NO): YES